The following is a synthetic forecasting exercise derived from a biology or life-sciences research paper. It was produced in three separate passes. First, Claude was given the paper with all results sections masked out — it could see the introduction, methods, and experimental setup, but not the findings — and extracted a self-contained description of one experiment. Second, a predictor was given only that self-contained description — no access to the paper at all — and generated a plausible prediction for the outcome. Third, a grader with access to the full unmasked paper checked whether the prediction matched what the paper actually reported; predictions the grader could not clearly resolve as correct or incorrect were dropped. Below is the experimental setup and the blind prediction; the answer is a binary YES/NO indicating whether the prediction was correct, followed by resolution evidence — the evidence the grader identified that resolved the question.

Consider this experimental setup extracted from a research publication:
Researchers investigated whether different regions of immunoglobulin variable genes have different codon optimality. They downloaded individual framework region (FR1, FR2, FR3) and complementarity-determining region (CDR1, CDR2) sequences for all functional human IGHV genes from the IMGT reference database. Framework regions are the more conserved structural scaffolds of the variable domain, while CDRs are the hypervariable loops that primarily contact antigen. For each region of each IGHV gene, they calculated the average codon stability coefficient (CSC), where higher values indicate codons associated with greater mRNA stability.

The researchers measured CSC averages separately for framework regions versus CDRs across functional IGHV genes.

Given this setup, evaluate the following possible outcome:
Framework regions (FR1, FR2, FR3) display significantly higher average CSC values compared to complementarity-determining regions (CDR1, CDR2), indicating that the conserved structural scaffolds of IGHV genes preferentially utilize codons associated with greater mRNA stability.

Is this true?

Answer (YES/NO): YES